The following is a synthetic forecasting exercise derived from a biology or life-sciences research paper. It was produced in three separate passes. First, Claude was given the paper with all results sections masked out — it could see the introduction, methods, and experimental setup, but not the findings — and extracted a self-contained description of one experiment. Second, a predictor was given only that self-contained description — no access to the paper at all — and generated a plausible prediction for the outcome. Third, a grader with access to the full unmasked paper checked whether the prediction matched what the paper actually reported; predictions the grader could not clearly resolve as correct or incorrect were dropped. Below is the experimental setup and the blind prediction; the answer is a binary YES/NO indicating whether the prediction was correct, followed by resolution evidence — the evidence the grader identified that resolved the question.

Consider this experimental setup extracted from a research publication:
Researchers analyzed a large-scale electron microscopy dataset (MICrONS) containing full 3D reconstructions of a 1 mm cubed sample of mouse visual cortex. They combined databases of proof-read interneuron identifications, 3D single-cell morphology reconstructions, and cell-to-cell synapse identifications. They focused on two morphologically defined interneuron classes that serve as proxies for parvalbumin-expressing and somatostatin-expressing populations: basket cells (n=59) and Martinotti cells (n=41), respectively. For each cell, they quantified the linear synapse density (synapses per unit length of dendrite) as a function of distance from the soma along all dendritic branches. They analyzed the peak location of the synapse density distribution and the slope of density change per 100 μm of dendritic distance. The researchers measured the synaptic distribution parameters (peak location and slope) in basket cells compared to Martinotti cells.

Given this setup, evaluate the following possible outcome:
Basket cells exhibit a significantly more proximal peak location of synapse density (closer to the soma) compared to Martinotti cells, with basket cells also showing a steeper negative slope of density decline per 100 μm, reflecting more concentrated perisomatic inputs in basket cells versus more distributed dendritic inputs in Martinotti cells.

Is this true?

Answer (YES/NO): YES